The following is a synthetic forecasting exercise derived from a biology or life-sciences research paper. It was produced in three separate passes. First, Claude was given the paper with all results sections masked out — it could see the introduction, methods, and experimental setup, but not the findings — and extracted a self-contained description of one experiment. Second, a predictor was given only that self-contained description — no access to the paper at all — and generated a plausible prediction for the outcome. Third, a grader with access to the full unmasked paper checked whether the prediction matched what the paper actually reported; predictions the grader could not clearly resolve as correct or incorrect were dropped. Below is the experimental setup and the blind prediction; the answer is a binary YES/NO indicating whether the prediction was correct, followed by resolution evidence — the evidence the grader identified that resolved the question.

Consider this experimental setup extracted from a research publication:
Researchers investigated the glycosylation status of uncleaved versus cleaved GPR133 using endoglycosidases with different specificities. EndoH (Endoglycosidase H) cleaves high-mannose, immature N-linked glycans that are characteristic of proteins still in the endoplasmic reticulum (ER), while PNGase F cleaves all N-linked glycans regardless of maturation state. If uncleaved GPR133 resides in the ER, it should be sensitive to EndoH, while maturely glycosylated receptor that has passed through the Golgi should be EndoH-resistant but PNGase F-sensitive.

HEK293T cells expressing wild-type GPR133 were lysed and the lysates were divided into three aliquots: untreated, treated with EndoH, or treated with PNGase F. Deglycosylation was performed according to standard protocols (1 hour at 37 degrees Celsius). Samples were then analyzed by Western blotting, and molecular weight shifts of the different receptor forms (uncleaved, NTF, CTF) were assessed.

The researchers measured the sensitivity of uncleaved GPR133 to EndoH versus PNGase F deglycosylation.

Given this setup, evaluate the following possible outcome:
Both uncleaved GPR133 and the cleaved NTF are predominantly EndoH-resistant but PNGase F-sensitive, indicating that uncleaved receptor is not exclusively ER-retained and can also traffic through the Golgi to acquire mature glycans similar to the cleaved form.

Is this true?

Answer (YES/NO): NO